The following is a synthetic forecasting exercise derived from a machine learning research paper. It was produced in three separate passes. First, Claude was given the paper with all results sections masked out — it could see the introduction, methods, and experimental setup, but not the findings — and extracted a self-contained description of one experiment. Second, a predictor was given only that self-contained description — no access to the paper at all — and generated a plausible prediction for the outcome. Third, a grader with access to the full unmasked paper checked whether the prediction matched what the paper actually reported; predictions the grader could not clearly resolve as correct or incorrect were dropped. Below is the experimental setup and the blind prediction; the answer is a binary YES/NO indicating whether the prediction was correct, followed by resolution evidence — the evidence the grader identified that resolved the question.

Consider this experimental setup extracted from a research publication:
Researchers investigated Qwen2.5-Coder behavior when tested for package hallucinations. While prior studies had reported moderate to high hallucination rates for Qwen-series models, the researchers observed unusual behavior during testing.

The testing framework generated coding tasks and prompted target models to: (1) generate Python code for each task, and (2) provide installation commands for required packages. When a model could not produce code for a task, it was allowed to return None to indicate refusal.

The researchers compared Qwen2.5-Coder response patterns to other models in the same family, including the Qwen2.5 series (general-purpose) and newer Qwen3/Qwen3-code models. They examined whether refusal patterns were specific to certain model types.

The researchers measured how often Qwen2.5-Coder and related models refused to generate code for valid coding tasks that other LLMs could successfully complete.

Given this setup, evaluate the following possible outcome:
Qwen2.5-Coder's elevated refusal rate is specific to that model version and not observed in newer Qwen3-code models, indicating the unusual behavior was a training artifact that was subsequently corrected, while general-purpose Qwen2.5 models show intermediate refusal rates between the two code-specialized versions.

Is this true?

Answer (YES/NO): NO